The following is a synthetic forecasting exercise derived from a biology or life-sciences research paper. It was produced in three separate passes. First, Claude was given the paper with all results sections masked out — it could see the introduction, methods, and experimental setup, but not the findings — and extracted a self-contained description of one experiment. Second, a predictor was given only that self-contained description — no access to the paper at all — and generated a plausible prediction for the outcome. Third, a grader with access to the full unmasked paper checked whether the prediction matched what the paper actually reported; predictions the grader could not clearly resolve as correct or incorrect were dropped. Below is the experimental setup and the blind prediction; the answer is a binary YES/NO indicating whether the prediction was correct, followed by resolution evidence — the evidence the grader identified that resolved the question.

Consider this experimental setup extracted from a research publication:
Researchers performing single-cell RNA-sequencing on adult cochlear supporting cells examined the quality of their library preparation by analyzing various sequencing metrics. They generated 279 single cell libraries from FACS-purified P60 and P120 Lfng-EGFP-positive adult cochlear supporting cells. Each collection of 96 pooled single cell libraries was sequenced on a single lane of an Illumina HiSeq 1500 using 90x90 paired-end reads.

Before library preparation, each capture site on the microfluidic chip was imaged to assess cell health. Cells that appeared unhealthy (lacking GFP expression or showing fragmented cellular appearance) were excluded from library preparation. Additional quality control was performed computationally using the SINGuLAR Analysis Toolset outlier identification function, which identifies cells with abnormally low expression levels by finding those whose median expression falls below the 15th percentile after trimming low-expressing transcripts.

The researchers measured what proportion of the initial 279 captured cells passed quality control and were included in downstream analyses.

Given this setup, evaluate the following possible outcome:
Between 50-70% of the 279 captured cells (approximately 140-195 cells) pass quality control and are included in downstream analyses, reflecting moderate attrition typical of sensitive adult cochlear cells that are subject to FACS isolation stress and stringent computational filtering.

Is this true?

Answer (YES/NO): NO